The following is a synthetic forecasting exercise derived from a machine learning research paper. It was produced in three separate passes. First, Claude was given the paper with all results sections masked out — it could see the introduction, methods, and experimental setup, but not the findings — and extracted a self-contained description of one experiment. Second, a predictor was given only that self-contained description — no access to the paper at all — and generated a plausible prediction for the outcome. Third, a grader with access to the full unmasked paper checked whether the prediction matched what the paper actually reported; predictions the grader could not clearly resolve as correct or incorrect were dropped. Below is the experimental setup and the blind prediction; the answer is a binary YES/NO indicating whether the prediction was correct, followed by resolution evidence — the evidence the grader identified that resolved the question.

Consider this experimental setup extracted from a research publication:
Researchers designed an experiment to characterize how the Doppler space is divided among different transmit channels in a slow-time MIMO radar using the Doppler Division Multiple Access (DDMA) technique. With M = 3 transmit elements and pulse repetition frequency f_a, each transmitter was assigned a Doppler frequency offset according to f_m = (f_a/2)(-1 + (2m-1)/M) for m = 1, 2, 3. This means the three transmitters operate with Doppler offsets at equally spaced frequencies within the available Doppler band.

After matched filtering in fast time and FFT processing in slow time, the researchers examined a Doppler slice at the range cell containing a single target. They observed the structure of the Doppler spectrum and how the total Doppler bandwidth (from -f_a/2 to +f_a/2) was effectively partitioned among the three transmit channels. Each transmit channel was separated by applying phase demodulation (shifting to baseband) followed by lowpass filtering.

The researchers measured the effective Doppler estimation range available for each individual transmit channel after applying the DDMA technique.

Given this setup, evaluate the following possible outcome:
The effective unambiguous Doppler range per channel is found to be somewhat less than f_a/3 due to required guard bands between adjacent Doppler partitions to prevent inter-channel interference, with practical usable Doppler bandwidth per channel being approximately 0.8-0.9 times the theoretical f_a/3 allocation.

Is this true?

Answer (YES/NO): NO